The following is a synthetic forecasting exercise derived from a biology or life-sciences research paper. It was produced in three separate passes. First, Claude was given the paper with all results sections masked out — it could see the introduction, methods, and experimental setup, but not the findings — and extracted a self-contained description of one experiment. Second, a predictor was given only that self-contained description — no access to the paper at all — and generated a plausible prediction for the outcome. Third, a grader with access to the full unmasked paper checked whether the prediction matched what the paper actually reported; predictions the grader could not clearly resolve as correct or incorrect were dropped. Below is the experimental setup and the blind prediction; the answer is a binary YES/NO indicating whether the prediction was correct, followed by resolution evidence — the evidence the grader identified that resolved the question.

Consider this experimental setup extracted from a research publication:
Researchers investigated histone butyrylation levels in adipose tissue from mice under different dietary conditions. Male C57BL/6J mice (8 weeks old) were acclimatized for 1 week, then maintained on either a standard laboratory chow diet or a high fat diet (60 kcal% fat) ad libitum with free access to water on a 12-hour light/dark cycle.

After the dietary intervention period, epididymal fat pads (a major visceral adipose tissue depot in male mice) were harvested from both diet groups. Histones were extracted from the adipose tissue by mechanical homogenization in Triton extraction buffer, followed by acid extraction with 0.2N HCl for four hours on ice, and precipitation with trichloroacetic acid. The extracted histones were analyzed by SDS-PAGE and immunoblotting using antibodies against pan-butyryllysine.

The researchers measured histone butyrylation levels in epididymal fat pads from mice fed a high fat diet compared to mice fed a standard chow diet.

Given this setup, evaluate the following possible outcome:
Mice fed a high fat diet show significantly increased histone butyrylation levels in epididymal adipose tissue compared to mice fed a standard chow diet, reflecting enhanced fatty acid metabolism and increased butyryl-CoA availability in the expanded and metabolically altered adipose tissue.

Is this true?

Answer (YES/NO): YES